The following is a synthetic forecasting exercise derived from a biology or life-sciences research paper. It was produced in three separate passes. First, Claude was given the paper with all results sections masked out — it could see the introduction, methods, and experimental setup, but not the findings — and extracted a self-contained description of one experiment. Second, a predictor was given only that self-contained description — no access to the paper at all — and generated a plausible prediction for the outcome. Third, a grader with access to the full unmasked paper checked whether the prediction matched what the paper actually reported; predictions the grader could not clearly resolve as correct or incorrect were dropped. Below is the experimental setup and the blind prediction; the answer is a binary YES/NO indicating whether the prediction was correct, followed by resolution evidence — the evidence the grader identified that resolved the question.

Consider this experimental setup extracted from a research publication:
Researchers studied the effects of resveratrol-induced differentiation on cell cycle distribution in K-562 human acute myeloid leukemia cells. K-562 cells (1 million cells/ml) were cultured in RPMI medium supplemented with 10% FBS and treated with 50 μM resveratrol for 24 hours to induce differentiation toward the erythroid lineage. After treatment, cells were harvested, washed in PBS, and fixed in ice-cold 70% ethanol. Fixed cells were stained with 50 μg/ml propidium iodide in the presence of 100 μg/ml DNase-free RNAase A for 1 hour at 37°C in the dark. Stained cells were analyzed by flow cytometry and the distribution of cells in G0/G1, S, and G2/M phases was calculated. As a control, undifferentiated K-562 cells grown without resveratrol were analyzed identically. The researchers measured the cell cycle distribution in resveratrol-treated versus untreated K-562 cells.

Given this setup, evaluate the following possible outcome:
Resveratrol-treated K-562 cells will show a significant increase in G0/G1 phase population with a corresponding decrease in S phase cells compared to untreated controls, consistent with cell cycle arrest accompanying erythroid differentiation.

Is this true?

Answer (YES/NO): NO